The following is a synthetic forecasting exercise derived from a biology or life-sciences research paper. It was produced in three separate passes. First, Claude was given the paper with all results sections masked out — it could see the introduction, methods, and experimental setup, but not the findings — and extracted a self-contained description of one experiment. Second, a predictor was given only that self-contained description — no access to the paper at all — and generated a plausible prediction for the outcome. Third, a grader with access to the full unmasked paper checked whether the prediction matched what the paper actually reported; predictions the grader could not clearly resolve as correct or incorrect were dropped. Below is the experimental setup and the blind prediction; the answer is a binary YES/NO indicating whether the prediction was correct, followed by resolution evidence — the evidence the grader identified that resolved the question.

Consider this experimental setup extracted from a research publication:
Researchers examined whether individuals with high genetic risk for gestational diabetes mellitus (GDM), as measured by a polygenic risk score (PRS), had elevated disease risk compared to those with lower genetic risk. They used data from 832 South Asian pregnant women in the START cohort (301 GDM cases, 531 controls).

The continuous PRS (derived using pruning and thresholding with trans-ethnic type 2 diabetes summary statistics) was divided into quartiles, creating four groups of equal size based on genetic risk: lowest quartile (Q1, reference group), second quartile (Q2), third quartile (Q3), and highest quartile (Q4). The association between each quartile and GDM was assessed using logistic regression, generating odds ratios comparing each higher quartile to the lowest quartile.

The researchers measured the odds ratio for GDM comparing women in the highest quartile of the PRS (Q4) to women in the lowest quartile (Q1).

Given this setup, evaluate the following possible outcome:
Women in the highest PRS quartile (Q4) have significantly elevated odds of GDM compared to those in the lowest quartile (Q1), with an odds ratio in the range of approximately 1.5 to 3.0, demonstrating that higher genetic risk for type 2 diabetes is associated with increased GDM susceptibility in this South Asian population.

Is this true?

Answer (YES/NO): NO